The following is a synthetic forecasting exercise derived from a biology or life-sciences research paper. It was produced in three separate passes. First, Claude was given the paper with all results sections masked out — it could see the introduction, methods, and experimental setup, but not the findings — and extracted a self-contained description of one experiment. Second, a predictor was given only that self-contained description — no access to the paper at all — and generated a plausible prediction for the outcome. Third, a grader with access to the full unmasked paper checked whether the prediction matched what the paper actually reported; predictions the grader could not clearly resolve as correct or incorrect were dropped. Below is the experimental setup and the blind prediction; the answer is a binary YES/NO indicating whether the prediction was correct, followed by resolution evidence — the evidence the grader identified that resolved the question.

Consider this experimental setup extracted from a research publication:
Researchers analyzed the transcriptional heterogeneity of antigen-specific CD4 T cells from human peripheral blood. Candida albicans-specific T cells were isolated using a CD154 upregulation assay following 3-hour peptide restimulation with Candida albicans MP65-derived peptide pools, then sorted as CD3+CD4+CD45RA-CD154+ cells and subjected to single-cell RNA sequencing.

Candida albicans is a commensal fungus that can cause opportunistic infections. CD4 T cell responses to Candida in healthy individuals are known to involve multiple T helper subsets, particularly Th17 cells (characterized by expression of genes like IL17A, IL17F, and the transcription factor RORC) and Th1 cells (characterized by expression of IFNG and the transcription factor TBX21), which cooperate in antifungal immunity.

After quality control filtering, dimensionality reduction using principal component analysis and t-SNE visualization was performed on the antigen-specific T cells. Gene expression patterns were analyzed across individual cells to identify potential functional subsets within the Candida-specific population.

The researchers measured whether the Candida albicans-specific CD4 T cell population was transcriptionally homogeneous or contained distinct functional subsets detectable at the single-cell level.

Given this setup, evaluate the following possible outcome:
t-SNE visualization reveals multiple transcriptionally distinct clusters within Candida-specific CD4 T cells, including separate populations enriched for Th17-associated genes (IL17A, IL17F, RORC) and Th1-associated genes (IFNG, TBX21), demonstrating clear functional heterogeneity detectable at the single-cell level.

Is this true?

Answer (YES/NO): NO